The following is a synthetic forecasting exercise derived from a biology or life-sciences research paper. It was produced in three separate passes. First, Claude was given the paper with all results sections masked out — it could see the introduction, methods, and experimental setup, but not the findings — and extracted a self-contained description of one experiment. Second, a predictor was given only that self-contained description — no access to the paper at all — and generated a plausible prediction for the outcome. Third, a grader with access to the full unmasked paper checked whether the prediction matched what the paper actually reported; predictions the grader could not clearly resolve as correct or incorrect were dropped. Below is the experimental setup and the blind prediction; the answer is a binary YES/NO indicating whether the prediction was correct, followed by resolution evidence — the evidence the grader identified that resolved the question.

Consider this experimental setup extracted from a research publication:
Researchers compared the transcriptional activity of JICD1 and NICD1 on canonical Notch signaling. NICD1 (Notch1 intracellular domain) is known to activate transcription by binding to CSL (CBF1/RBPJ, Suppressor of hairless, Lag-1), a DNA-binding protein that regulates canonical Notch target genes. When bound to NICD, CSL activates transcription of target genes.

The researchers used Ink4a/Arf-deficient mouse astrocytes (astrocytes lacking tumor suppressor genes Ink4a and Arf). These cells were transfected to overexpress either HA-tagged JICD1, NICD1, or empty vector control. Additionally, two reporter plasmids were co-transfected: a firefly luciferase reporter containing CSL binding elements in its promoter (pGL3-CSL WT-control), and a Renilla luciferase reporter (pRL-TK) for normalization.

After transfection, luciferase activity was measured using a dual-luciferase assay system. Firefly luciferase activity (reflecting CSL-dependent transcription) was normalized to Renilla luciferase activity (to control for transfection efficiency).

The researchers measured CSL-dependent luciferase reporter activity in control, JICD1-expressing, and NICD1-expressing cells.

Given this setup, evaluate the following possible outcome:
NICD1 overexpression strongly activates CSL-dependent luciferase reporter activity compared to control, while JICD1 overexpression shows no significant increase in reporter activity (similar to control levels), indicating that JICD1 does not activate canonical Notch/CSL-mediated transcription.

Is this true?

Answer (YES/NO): YES